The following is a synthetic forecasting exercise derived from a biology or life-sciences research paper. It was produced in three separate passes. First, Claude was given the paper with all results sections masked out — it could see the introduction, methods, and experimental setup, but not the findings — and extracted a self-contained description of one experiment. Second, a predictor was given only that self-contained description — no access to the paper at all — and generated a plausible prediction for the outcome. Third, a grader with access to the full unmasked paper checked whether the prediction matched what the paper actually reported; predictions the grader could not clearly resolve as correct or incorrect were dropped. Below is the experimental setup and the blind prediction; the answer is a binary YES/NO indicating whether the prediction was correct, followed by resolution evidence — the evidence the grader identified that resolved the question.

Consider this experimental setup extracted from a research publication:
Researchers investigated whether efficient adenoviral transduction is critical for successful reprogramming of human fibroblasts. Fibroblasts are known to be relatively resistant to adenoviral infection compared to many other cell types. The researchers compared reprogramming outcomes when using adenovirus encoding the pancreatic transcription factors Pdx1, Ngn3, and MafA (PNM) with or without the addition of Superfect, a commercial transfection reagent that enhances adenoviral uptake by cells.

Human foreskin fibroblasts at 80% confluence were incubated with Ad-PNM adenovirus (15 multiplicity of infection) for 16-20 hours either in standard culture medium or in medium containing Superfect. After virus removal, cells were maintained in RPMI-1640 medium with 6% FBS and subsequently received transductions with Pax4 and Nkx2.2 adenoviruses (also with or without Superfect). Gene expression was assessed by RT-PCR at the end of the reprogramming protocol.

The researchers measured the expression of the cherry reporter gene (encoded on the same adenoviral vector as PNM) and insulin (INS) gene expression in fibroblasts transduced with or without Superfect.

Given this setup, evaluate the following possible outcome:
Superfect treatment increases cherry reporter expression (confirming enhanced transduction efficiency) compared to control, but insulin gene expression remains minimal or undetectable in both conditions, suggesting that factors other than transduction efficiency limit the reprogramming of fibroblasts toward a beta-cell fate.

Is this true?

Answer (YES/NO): NO